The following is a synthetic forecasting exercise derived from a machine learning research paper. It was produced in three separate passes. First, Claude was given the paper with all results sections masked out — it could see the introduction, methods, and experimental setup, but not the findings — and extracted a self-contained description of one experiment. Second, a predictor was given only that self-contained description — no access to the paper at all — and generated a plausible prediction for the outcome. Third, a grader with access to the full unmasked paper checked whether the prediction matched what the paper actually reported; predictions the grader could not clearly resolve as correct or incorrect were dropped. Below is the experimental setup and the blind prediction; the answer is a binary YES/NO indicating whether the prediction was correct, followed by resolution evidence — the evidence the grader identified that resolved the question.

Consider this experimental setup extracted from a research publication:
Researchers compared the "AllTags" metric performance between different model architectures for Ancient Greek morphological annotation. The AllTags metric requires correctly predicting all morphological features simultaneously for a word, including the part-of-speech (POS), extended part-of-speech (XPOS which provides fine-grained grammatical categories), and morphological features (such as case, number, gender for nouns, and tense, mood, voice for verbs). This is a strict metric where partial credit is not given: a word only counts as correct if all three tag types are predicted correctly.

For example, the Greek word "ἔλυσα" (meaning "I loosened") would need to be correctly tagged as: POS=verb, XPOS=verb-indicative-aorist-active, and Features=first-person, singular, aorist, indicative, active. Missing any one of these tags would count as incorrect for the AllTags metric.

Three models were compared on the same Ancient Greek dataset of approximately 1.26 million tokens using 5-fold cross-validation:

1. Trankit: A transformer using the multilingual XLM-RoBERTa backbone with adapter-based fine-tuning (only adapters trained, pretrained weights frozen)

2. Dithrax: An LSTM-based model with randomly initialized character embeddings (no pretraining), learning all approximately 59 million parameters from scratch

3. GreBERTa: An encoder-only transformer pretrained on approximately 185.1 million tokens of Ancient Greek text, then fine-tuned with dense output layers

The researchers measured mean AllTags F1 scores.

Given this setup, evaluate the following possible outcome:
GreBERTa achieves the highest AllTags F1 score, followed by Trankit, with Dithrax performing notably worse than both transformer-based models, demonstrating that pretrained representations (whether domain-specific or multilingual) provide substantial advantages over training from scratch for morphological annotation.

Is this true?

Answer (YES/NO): NO